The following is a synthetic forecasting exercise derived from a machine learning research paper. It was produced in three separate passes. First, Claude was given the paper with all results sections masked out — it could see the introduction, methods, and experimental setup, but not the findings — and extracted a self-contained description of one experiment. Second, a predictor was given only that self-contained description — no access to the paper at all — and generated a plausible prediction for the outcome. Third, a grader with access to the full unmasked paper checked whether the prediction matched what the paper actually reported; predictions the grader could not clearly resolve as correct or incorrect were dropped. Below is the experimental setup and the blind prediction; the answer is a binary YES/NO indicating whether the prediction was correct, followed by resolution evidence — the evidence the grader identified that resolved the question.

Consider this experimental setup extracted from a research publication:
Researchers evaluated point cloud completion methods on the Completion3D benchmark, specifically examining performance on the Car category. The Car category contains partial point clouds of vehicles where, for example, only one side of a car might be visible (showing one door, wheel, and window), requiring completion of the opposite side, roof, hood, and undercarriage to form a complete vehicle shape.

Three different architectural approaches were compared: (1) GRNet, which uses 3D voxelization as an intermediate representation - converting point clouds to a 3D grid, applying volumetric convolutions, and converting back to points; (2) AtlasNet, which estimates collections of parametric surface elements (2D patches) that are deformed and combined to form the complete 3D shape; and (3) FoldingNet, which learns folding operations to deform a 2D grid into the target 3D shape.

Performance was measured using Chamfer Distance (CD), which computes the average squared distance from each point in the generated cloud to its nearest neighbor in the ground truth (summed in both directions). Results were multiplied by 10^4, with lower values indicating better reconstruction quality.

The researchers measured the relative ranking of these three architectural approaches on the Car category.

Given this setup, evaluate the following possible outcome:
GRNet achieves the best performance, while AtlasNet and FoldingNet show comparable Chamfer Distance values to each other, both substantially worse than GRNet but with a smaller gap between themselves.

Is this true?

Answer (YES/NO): YES